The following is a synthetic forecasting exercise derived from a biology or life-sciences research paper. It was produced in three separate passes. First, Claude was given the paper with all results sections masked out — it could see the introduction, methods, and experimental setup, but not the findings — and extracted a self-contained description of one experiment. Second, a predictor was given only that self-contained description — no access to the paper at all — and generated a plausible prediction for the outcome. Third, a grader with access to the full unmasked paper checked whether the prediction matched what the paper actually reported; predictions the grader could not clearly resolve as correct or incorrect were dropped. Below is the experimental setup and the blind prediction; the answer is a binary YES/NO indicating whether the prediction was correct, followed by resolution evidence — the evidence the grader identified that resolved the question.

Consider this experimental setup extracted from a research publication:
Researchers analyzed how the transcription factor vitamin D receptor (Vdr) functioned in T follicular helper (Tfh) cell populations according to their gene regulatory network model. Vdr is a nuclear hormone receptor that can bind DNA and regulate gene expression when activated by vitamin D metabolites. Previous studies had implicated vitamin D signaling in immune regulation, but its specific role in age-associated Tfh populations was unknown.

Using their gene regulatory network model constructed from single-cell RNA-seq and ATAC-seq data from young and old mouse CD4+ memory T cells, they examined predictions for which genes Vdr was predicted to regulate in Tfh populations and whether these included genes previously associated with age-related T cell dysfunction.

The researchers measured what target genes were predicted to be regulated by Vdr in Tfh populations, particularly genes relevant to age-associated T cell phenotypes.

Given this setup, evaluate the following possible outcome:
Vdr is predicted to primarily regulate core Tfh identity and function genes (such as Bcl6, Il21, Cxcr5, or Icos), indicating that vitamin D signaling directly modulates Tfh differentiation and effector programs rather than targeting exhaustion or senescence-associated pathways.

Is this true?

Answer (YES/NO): NO